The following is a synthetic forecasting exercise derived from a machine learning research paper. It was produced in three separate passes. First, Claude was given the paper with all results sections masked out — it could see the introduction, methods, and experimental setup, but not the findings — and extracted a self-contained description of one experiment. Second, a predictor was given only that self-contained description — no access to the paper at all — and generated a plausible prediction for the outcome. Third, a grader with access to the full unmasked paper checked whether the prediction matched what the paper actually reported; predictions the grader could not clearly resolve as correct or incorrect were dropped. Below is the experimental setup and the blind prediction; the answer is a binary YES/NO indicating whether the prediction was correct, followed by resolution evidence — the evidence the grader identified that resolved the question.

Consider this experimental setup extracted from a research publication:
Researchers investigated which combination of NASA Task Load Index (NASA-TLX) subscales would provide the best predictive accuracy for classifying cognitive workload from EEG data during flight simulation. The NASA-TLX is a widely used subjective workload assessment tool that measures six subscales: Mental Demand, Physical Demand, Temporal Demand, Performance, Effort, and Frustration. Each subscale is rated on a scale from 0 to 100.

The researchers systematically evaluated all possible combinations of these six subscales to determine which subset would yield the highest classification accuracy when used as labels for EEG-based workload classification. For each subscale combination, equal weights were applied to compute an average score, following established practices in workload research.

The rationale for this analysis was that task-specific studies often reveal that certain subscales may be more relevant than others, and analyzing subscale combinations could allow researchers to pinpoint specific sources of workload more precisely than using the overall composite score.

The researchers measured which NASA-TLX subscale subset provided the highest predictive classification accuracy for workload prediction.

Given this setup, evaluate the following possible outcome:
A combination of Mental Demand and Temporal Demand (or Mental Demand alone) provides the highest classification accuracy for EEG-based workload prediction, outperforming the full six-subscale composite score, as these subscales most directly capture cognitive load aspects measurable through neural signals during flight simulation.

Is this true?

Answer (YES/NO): NO